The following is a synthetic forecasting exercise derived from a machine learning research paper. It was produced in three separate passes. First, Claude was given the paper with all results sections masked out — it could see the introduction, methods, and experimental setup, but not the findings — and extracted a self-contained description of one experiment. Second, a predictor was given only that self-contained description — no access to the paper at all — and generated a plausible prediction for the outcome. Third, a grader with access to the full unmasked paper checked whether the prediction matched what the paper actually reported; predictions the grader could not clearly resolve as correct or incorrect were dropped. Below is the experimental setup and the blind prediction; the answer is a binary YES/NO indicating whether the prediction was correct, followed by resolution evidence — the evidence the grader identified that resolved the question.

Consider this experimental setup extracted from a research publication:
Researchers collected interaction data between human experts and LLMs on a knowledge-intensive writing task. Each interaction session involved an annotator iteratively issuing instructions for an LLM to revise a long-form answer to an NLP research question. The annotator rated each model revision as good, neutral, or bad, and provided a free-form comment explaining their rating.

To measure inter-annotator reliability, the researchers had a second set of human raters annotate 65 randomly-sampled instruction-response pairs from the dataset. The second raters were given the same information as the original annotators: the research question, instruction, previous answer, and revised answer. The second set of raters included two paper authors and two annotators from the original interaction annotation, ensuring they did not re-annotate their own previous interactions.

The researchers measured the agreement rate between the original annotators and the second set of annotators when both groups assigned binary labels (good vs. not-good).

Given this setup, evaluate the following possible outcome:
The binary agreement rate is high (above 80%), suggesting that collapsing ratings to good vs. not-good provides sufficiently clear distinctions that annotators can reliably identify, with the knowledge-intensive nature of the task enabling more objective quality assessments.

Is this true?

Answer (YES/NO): NO